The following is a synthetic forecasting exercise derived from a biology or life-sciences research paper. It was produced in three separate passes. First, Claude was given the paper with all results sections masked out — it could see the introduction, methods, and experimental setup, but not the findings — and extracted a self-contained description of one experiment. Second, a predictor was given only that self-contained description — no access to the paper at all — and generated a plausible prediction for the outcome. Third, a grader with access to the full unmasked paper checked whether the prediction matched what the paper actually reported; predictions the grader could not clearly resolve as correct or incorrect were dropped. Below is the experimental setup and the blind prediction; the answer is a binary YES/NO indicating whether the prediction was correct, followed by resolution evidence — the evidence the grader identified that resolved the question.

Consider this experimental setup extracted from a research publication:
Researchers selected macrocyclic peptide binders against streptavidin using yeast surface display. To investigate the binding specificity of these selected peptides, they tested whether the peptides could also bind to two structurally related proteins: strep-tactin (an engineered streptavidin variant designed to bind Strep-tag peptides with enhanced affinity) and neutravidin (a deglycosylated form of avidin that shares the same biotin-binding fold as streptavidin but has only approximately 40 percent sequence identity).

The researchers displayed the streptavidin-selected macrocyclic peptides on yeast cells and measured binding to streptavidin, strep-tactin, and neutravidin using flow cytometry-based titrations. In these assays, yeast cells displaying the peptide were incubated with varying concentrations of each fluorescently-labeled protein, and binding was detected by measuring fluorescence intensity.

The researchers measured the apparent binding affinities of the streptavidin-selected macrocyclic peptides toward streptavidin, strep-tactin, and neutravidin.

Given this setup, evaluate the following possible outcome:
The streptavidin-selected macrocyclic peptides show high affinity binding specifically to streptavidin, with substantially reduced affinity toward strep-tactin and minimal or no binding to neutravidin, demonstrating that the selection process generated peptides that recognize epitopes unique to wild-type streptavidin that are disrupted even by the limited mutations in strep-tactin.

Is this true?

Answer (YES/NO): NO